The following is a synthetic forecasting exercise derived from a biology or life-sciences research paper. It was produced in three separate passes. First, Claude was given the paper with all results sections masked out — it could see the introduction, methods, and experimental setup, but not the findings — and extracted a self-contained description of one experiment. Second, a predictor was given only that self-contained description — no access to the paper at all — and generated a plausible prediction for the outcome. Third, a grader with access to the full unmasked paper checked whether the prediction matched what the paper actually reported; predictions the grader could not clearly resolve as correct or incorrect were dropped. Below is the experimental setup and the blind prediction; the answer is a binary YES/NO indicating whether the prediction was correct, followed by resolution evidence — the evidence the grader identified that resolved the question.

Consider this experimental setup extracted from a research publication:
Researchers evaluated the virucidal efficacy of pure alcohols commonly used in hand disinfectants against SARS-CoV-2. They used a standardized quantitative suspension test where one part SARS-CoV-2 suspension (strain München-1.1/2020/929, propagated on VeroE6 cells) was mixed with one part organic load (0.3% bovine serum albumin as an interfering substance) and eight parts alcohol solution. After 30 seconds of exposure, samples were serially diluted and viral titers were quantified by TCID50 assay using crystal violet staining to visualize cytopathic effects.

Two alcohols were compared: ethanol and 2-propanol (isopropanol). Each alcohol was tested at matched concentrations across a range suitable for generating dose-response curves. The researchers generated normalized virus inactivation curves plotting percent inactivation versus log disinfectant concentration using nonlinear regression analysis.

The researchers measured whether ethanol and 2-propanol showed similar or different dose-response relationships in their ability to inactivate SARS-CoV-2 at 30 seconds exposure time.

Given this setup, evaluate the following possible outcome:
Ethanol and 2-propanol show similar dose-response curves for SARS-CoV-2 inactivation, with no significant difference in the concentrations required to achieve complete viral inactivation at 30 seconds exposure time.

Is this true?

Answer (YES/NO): YES